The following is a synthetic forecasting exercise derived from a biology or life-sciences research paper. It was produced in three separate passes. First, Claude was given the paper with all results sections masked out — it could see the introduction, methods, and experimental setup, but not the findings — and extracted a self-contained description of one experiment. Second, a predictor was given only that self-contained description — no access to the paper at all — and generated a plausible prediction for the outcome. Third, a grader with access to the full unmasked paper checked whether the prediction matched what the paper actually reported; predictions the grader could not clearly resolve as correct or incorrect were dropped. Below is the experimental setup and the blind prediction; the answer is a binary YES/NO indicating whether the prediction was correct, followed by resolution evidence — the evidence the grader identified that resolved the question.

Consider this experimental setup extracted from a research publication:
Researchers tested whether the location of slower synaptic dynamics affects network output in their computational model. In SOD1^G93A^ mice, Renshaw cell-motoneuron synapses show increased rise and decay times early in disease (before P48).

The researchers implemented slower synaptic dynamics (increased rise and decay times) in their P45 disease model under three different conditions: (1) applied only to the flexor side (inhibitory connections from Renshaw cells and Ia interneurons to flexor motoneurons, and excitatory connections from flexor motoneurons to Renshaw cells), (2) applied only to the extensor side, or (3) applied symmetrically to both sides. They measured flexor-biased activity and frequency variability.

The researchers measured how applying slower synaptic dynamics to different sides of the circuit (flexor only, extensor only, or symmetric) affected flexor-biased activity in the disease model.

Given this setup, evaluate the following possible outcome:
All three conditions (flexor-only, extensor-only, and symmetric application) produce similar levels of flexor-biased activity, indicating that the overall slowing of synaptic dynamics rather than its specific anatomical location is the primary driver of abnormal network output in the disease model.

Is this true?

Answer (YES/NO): NO